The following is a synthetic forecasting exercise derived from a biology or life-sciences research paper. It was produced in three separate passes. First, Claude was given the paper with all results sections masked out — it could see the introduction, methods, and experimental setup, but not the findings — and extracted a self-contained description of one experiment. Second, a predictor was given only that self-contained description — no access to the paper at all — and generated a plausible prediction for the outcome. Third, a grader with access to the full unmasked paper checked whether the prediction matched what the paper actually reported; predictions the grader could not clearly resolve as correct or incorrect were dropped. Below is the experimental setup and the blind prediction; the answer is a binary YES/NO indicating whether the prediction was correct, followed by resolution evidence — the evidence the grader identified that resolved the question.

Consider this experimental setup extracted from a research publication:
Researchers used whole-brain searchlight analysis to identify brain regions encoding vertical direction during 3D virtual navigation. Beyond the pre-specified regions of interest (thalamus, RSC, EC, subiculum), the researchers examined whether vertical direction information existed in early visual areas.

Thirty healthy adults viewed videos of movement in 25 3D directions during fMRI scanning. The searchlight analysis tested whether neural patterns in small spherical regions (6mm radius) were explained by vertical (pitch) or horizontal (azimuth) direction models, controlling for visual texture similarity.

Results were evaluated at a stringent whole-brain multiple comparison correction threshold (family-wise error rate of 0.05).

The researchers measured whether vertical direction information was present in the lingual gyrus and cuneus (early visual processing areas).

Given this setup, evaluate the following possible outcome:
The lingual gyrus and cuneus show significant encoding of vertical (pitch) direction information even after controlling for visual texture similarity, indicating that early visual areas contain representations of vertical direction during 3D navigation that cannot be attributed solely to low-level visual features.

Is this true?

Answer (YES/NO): YES